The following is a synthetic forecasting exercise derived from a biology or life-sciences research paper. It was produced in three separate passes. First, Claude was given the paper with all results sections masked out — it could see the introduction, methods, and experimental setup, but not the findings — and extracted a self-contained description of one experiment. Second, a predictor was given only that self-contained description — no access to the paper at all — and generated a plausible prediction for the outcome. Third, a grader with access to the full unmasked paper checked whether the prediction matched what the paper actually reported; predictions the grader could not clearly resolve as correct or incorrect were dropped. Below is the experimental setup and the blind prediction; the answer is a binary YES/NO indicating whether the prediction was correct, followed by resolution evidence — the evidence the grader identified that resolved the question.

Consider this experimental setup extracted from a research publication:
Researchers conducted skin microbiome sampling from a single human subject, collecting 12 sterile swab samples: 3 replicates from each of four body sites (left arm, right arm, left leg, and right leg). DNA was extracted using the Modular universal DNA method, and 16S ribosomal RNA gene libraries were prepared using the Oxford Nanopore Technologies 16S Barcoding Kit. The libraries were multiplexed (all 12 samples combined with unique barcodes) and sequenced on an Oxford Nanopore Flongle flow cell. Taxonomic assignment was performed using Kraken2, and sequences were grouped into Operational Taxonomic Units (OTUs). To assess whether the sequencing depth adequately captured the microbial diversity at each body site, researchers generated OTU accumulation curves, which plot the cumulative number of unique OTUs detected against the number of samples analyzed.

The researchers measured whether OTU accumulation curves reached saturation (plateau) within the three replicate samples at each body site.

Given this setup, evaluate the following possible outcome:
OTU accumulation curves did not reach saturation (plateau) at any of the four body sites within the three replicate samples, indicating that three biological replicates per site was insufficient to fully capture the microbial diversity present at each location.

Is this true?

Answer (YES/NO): YES